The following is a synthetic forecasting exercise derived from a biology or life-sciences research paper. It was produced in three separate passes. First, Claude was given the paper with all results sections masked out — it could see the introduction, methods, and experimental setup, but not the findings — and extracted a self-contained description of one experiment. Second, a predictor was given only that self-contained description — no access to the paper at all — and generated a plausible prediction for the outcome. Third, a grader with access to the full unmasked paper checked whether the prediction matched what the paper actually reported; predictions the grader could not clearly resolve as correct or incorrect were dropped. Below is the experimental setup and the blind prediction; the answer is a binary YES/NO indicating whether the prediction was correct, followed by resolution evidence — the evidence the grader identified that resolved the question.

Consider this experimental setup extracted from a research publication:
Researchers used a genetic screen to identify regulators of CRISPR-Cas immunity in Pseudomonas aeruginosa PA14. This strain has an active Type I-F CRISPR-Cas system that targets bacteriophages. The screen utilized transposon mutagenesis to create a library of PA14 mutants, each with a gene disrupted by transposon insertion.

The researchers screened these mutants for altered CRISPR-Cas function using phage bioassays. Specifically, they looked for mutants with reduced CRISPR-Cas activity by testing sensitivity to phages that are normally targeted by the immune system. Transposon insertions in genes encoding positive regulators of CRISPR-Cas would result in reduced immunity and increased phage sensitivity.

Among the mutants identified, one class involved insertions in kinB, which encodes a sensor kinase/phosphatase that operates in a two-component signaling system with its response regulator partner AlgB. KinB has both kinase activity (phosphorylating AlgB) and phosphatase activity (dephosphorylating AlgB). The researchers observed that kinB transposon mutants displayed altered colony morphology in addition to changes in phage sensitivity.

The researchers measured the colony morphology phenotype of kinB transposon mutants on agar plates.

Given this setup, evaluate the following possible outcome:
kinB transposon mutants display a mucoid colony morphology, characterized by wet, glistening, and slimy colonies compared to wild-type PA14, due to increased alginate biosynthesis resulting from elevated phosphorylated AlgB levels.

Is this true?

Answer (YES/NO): YES